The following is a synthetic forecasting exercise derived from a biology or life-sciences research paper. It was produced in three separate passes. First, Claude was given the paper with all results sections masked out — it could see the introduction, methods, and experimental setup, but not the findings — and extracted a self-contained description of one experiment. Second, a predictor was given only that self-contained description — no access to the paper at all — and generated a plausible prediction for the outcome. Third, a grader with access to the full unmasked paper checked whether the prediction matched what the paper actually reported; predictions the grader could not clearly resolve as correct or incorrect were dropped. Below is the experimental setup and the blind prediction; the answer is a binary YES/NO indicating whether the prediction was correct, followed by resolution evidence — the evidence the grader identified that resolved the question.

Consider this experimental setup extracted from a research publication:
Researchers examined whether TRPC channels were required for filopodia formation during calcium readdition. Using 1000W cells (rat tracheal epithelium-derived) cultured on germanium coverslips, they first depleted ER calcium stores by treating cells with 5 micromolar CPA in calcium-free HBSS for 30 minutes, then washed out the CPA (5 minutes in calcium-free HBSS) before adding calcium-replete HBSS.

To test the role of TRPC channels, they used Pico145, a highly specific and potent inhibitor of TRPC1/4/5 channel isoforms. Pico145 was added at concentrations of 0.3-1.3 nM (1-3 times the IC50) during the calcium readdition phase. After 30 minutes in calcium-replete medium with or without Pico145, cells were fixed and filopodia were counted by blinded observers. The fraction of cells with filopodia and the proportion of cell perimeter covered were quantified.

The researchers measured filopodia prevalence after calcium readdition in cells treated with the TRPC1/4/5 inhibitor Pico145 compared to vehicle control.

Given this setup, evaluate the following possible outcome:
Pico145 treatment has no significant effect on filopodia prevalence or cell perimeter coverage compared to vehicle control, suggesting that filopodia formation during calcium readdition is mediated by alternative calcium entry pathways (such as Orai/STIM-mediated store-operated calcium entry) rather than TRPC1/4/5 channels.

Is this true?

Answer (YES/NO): NO